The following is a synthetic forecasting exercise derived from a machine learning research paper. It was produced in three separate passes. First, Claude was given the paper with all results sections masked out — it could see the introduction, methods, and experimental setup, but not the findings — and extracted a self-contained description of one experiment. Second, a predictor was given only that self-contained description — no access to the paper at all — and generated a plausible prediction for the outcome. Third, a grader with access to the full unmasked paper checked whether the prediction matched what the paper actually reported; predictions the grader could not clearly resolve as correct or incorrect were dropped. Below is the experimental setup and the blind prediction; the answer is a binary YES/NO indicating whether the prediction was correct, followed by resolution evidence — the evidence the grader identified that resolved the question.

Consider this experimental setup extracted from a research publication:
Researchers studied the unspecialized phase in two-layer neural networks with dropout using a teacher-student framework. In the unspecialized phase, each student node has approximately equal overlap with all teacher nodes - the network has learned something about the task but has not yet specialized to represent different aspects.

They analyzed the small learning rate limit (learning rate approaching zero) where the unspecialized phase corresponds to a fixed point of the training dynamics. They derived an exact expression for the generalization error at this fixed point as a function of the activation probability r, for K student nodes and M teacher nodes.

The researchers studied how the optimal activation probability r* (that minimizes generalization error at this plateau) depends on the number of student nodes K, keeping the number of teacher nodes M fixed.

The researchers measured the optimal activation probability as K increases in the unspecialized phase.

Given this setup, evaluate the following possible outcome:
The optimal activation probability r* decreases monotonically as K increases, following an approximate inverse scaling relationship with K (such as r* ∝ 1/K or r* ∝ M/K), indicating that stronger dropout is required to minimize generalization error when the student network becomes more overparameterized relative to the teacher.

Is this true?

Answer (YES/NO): NO